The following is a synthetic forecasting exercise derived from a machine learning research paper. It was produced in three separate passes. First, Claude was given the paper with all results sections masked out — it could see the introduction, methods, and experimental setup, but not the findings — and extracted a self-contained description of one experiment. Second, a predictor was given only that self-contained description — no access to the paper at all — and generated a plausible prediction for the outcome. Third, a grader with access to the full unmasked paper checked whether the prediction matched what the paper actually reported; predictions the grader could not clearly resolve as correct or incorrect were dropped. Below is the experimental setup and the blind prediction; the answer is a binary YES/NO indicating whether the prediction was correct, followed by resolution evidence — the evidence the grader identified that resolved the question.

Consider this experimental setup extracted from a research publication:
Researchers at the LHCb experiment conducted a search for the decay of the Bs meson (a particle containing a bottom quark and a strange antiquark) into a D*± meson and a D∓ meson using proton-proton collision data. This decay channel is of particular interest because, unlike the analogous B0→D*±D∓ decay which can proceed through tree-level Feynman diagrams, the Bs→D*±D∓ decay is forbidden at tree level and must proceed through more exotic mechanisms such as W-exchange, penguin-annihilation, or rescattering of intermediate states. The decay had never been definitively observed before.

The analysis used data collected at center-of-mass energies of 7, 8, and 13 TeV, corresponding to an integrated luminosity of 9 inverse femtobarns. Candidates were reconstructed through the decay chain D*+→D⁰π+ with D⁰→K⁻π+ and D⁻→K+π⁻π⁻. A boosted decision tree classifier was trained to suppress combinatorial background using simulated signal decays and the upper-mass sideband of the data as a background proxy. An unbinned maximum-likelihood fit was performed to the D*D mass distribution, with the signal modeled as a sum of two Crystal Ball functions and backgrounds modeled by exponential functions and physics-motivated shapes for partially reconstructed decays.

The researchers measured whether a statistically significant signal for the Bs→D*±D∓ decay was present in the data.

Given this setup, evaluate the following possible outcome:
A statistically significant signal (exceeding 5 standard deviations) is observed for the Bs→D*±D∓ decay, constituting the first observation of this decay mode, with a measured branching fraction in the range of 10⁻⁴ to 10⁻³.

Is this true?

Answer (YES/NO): NO